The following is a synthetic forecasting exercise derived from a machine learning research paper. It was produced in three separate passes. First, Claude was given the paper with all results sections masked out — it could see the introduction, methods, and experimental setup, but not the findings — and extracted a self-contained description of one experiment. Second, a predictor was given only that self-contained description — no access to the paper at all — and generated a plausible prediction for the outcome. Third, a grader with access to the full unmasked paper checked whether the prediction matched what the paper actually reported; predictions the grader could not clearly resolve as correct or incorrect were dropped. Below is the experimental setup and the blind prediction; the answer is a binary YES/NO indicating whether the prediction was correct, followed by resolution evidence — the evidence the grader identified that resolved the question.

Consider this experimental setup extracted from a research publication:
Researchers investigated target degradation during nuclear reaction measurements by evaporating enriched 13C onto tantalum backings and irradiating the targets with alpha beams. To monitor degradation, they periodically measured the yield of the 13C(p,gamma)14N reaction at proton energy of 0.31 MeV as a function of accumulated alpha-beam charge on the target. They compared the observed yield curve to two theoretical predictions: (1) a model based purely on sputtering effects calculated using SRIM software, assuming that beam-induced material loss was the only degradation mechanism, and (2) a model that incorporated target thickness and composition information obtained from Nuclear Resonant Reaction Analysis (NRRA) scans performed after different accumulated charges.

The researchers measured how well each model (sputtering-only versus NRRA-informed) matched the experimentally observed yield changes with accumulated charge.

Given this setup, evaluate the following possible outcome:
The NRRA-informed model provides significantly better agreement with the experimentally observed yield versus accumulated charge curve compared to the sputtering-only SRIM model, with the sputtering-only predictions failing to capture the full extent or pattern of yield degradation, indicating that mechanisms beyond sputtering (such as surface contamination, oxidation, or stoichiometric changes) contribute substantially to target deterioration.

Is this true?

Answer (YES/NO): YES